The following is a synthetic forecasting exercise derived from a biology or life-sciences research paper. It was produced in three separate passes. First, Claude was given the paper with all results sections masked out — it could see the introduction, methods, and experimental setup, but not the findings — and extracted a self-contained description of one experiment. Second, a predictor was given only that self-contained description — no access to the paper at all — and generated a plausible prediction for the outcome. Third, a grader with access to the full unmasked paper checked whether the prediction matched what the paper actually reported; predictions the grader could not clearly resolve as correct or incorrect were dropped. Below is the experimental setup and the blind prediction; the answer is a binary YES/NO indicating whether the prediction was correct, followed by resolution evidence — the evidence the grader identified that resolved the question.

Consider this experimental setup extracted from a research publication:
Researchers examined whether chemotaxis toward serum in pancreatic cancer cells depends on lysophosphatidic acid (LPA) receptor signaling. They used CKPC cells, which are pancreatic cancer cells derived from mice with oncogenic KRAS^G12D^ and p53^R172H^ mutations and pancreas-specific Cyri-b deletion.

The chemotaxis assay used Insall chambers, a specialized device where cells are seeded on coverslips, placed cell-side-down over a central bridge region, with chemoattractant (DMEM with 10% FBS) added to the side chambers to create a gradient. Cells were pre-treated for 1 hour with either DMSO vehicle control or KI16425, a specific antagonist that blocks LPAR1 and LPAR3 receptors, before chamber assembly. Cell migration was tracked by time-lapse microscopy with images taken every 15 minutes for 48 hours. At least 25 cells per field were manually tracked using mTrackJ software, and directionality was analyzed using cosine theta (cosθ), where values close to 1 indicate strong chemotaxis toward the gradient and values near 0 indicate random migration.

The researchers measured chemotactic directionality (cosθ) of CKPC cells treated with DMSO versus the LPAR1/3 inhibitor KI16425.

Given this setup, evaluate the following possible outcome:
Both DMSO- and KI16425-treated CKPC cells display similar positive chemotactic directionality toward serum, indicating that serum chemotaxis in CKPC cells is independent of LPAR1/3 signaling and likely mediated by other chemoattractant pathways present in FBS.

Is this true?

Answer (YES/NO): NO